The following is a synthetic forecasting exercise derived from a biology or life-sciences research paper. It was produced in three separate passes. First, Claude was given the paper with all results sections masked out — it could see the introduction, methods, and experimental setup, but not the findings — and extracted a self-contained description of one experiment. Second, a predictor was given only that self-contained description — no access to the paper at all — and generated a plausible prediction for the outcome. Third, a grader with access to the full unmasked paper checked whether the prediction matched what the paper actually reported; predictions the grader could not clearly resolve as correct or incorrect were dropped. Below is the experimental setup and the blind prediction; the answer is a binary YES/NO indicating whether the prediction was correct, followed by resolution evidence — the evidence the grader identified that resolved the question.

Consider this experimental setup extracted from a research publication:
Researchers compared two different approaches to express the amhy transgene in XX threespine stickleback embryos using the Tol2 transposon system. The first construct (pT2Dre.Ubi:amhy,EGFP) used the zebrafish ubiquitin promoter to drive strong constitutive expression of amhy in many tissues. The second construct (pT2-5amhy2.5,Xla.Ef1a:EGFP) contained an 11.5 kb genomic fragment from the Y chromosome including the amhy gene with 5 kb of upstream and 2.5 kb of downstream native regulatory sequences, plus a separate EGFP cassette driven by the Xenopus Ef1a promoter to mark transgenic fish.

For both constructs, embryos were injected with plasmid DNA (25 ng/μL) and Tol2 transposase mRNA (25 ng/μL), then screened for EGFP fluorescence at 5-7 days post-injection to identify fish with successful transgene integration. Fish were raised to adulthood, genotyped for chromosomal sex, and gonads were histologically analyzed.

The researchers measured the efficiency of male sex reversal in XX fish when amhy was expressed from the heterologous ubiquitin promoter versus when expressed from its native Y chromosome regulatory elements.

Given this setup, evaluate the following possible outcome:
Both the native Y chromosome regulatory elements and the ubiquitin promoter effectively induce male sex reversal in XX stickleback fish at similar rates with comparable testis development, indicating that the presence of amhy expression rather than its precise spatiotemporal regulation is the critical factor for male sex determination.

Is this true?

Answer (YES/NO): NO